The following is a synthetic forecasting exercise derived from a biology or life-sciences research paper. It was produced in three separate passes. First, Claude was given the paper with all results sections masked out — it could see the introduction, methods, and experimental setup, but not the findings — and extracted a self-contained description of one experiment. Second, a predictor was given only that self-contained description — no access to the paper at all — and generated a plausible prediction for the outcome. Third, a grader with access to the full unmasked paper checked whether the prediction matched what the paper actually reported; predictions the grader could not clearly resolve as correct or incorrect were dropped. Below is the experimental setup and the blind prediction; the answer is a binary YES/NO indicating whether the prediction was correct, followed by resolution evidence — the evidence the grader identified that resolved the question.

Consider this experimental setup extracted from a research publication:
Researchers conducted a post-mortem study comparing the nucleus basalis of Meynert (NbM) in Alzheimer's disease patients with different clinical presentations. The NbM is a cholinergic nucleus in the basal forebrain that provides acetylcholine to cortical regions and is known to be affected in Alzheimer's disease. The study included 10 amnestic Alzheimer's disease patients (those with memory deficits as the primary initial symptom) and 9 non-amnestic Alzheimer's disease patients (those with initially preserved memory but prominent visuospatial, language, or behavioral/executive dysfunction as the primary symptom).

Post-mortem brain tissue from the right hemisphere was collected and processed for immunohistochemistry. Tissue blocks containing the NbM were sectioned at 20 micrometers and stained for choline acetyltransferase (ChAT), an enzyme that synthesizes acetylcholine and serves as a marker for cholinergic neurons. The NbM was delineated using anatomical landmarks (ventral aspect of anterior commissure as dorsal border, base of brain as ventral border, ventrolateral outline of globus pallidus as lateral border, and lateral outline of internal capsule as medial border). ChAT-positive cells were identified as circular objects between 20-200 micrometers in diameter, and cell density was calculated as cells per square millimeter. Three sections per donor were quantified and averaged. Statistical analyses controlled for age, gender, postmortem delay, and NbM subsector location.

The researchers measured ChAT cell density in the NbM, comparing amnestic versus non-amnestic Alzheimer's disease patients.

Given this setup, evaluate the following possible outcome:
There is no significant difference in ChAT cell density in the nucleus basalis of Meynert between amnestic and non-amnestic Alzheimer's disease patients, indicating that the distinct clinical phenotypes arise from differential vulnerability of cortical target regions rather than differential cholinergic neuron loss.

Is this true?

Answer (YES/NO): YES